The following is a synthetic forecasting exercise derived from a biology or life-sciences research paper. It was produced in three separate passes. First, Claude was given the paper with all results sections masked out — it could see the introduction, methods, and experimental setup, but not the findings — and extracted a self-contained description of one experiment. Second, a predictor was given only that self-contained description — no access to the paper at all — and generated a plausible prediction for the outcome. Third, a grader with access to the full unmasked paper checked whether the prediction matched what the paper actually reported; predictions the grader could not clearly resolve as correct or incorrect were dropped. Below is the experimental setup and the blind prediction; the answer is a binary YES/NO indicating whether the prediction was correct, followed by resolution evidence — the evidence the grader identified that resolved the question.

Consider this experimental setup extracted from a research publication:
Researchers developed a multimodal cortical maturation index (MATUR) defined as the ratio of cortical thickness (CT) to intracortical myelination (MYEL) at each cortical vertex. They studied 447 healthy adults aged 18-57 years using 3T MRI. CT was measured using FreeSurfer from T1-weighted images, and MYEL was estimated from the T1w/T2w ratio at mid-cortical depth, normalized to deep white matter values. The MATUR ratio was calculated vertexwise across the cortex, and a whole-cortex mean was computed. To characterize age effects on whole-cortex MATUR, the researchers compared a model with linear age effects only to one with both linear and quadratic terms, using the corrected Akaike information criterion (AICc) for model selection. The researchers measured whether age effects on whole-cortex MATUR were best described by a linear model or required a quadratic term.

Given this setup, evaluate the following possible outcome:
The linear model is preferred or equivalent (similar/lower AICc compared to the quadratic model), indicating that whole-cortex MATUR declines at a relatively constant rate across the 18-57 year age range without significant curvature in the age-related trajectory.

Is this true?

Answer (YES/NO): NO